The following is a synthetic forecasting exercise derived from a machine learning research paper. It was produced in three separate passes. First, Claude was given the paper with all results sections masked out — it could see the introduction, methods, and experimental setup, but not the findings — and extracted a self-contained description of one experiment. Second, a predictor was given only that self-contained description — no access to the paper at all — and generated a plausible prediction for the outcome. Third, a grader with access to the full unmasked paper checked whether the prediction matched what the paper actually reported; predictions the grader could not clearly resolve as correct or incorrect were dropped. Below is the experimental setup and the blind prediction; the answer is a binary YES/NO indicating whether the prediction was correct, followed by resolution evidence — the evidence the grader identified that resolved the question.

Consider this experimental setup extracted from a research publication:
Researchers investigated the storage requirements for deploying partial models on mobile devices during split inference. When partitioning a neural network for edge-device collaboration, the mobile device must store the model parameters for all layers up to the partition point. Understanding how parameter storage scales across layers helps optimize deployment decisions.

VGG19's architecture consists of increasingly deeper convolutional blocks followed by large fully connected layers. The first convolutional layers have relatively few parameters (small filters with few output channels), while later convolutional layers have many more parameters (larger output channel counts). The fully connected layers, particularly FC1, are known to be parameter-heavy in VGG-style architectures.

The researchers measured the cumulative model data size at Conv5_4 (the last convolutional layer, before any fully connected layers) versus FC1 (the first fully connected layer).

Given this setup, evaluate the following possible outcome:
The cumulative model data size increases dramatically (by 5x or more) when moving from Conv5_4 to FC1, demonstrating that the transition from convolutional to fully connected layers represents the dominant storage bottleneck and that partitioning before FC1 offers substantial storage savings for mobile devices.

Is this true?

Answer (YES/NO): YES